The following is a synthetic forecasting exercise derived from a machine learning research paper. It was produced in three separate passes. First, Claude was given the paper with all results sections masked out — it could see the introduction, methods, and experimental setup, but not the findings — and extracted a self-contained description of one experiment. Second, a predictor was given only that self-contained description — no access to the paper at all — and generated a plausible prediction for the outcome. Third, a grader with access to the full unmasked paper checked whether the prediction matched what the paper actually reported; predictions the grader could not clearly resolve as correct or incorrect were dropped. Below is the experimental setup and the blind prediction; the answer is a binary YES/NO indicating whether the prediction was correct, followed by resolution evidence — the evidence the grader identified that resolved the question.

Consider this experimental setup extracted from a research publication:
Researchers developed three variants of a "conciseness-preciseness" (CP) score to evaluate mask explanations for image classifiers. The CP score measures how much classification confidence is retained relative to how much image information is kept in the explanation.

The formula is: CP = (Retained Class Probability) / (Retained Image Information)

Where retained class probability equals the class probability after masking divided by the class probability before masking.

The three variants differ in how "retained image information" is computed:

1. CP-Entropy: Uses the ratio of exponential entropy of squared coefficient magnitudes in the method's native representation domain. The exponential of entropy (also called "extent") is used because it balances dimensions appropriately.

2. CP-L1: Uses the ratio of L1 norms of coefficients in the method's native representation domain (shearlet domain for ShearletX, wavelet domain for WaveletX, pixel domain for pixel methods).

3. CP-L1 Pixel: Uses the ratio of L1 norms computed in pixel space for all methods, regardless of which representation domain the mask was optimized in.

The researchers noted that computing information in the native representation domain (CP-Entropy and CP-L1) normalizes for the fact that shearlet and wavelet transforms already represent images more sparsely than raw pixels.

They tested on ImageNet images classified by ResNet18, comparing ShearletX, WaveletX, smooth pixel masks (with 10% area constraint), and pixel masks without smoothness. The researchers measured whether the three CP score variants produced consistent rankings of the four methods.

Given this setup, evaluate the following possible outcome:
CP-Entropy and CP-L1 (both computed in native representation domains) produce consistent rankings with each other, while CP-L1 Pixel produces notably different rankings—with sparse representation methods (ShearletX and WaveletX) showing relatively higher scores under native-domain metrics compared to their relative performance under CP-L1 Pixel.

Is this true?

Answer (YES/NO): NO